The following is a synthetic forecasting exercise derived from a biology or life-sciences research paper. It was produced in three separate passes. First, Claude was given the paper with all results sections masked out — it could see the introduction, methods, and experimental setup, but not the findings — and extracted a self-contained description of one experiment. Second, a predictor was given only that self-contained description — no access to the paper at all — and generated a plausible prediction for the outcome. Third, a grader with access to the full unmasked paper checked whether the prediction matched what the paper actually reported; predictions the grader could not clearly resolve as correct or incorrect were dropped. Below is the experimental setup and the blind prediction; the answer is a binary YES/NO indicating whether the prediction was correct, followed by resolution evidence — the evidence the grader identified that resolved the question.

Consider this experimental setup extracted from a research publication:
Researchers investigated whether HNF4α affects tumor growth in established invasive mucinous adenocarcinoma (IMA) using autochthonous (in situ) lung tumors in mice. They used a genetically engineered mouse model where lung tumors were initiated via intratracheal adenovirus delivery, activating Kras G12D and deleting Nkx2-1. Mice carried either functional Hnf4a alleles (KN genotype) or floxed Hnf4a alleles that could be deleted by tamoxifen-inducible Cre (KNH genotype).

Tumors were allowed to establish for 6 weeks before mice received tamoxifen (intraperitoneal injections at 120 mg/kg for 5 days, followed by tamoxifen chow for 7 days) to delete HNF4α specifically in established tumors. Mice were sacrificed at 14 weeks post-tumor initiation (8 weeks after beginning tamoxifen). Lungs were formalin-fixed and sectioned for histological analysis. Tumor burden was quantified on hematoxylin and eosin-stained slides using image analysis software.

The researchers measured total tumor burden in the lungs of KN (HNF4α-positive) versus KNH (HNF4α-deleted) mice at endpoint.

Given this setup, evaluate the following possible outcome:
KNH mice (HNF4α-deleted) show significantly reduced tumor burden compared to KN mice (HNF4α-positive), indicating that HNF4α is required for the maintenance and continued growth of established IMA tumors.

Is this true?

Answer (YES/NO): YES